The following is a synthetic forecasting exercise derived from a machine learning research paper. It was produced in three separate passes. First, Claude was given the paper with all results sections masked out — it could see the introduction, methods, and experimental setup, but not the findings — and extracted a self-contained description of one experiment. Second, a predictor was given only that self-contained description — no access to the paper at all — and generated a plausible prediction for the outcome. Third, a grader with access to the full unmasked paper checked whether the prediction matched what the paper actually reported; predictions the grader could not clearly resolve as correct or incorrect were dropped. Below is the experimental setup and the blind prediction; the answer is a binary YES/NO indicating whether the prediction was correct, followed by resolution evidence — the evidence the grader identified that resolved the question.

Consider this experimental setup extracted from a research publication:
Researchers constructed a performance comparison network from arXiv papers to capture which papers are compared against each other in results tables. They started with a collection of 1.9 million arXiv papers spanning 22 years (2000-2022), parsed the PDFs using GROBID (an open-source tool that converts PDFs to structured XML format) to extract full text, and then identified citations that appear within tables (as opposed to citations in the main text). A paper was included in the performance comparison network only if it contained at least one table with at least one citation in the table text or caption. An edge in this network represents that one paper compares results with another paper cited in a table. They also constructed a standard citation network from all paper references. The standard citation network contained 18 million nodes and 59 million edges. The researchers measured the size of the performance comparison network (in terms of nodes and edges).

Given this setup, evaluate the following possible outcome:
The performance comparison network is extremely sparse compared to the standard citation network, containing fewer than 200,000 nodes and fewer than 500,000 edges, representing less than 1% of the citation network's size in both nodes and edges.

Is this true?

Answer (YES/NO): NO